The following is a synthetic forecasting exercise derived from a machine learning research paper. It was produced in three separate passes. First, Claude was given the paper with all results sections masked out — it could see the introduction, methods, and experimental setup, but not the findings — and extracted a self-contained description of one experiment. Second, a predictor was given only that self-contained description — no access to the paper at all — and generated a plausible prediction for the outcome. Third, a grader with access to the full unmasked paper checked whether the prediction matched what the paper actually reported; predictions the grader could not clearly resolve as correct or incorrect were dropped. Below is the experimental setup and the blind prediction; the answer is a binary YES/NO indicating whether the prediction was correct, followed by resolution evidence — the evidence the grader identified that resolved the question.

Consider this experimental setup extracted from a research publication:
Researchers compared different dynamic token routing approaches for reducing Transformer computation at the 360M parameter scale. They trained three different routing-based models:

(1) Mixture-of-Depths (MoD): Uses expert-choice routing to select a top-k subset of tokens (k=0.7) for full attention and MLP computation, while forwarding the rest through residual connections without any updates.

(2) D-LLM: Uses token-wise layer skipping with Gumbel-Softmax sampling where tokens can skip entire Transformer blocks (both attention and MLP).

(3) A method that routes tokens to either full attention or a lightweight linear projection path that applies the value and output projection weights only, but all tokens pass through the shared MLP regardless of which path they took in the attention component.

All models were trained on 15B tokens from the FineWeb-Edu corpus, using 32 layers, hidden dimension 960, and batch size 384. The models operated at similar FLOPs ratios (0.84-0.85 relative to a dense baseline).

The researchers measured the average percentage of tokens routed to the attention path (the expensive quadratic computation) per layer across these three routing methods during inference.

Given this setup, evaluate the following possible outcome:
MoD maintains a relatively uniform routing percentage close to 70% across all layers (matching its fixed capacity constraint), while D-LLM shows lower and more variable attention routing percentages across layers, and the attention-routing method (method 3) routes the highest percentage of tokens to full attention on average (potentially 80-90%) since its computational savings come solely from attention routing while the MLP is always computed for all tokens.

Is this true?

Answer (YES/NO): NO